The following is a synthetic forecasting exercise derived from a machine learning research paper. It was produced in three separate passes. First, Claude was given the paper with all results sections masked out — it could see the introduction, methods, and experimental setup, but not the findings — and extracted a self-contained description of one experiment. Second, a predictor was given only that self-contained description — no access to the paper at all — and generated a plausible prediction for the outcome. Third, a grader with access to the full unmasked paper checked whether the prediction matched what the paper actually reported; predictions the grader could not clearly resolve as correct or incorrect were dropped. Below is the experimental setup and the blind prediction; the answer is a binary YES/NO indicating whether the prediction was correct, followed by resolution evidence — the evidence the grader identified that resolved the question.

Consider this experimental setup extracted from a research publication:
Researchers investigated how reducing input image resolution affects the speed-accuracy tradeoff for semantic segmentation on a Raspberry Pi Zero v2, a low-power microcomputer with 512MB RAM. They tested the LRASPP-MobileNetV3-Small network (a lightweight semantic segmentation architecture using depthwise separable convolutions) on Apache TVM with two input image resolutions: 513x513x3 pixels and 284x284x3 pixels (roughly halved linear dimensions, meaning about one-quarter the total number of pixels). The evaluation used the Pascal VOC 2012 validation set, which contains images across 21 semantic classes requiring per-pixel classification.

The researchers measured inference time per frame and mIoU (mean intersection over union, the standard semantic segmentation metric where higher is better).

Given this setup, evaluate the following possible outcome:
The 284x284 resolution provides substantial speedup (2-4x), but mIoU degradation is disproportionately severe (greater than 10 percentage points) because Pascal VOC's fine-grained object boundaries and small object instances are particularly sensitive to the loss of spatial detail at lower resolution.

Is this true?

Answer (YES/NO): NO